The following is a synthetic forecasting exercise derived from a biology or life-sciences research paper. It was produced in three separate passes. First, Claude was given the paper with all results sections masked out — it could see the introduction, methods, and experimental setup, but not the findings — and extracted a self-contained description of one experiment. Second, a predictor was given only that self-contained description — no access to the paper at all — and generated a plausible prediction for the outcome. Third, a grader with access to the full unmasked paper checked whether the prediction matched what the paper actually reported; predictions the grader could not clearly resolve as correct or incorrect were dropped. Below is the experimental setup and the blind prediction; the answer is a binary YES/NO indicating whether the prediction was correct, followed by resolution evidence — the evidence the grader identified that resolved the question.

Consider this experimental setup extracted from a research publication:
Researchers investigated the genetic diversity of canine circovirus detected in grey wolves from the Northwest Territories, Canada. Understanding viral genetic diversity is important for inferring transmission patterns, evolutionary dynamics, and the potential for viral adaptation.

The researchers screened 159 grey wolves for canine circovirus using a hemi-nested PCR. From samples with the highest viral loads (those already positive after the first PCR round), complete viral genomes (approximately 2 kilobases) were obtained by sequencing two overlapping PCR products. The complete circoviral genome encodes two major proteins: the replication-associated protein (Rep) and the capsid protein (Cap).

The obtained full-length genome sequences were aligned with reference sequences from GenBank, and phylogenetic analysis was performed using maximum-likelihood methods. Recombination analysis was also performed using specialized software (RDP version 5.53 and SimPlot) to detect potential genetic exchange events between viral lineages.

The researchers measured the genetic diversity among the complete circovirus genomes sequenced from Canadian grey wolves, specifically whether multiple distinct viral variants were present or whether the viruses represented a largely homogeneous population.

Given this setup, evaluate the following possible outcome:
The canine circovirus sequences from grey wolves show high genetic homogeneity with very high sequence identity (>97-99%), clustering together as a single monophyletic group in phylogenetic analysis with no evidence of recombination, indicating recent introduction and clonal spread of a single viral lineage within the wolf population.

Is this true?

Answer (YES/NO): NO